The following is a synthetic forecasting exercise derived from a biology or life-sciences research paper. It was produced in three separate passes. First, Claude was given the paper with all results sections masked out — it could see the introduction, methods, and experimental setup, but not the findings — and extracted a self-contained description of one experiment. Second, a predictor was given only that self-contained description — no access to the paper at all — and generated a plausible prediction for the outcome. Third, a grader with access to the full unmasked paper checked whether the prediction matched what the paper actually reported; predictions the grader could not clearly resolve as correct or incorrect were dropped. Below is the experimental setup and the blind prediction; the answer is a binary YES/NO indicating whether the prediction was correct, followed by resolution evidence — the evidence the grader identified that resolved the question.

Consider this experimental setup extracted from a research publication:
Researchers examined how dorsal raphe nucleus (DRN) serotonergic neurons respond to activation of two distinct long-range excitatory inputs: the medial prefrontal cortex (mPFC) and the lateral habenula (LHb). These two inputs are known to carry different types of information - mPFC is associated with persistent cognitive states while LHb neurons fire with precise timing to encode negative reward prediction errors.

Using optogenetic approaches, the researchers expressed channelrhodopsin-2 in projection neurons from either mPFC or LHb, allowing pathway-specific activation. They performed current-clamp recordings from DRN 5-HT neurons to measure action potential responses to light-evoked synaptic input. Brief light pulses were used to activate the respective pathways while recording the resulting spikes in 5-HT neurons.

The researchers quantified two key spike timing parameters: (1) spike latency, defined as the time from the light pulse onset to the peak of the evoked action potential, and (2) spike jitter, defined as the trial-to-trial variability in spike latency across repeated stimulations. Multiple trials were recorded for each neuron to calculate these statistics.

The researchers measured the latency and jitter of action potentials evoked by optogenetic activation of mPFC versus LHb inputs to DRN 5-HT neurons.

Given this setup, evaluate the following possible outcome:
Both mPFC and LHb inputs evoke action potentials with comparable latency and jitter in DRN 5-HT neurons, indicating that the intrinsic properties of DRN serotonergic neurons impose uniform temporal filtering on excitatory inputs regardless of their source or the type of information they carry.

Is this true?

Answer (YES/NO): NO